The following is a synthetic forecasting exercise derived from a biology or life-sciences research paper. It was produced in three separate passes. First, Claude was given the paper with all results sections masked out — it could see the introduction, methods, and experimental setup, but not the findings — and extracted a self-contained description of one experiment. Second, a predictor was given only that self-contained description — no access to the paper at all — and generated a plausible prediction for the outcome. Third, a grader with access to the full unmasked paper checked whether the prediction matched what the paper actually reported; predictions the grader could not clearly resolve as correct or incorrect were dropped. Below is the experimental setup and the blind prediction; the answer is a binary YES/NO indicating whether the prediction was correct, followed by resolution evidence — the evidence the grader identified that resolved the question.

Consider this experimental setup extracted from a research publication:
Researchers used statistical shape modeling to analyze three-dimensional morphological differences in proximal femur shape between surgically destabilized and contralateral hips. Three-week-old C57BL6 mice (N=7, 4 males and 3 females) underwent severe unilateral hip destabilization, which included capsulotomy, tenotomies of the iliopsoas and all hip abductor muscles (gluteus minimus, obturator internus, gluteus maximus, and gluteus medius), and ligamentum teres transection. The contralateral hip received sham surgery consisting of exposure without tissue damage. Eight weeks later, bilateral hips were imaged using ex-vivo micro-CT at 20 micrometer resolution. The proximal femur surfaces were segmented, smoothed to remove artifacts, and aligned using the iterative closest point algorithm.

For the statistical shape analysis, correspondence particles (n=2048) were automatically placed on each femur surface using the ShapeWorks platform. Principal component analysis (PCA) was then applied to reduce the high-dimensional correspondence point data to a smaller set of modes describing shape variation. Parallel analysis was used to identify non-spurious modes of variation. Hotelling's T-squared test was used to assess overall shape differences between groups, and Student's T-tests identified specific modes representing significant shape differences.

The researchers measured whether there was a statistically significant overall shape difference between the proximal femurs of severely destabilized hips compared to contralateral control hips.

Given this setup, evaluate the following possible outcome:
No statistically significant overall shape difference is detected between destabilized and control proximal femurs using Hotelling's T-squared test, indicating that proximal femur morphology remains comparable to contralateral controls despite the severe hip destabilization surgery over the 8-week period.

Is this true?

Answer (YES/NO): NO